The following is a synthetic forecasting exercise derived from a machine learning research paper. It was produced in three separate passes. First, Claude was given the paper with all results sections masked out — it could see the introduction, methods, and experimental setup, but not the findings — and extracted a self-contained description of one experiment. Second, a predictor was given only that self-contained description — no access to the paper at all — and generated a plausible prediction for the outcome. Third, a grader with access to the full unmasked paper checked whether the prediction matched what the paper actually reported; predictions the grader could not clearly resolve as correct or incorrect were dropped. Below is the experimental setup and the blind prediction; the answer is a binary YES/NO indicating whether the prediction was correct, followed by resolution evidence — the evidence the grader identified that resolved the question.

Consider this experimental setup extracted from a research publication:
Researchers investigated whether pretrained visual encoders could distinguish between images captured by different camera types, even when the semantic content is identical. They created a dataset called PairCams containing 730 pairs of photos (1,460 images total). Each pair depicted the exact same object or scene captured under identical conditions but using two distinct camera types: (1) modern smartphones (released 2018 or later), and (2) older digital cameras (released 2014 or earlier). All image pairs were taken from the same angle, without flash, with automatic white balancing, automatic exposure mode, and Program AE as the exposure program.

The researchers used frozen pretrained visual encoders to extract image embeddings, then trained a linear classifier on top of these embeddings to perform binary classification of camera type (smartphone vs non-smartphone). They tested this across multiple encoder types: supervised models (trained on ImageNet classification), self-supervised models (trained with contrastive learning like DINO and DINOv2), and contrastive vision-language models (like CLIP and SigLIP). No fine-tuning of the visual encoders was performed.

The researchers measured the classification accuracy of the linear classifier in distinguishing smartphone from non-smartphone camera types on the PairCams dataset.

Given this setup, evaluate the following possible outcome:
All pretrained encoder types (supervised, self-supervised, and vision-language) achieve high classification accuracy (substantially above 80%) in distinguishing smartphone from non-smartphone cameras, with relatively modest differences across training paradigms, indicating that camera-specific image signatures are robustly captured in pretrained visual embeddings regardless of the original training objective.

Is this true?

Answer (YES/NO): NO